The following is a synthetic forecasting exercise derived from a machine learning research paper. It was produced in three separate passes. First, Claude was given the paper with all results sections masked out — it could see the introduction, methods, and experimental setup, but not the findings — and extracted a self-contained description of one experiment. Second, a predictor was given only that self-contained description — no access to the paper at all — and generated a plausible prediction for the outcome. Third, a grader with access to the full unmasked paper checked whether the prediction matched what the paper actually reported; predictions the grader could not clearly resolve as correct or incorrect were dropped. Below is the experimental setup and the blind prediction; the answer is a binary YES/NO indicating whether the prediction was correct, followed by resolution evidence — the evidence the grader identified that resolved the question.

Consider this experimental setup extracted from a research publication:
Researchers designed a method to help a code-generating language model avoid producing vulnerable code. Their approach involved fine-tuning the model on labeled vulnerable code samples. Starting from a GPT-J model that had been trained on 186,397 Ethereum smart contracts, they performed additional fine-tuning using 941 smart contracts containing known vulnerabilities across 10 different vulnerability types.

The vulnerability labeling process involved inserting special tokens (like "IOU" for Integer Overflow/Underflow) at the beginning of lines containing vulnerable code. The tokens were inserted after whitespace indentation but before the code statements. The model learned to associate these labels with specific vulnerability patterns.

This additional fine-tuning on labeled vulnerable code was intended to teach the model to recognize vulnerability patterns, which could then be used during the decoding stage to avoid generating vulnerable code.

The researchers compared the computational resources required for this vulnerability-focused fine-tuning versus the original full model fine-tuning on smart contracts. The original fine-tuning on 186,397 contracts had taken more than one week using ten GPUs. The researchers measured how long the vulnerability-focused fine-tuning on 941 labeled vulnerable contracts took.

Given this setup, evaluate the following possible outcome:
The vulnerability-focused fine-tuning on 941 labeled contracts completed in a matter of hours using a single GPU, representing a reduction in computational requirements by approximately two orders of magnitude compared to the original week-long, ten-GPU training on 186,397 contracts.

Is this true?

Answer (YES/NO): NO